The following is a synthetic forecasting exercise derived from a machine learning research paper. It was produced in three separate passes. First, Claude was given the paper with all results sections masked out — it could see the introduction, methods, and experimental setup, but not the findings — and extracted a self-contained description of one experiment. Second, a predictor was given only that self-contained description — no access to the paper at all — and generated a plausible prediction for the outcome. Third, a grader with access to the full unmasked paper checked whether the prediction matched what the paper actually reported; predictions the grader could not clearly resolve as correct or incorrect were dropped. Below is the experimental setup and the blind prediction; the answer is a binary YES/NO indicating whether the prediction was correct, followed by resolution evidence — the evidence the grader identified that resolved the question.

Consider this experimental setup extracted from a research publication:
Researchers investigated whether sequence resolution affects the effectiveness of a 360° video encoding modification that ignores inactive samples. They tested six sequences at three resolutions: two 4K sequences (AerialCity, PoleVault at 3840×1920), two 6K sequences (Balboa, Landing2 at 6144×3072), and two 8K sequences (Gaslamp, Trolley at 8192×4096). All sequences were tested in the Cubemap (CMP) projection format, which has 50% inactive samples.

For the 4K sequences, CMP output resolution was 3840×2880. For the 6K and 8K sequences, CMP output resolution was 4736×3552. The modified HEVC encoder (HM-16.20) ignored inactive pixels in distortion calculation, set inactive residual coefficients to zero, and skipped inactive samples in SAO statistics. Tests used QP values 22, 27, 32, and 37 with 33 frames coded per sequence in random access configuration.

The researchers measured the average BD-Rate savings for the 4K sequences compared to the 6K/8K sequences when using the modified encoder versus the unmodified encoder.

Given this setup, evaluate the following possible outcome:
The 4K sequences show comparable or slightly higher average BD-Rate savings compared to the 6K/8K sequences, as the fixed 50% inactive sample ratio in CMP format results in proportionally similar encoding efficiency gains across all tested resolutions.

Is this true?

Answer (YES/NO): YES